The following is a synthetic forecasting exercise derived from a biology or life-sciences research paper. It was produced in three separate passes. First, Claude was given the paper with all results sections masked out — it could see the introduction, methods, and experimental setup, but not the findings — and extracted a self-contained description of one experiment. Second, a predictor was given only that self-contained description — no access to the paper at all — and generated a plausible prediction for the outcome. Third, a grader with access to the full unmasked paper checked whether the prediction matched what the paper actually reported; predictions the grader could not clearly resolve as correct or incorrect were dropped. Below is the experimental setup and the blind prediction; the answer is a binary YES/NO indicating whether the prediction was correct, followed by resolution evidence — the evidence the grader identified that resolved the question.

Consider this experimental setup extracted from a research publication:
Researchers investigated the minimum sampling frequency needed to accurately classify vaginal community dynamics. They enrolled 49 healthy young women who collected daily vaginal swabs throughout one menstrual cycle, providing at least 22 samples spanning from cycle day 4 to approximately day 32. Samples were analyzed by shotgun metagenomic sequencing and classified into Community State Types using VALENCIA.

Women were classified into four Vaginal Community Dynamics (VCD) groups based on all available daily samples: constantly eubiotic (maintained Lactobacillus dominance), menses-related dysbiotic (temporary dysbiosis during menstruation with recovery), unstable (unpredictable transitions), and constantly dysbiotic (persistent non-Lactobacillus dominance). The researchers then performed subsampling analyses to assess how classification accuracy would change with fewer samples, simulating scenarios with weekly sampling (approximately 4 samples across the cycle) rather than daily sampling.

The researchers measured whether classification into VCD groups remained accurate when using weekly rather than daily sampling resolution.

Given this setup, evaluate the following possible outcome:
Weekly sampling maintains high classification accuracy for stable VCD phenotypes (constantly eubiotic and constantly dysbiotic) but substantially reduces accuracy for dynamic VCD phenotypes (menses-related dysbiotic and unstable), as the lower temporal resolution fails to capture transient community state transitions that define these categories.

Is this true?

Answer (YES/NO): YES